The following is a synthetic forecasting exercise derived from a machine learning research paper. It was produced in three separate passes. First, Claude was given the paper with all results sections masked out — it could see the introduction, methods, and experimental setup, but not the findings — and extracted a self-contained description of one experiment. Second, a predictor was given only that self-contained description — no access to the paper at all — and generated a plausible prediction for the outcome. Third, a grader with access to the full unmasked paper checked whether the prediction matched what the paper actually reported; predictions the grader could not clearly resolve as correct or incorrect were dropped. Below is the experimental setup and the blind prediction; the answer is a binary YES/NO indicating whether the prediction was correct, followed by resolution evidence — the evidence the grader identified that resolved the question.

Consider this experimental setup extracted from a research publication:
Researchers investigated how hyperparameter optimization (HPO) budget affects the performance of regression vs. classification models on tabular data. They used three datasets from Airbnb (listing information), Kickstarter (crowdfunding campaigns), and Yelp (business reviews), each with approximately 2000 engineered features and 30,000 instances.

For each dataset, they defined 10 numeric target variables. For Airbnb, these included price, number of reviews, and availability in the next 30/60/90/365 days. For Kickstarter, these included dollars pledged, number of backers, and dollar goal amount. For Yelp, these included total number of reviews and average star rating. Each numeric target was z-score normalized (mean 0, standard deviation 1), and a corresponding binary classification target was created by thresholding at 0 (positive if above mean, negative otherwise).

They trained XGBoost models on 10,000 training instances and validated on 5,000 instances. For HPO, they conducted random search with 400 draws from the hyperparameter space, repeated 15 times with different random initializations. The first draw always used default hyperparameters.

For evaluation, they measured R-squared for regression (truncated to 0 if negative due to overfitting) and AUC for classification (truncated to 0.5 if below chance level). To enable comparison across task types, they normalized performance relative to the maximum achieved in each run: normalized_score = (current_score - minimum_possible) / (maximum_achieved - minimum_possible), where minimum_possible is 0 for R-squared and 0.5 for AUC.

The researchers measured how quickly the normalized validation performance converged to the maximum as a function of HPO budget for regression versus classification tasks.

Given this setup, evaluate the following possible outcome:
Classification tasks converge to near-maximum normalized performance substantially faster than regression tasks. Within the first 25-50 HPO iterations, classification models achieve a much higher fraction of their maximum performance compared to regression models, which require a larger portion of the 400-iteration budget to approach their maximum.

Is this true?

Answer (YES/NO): YES